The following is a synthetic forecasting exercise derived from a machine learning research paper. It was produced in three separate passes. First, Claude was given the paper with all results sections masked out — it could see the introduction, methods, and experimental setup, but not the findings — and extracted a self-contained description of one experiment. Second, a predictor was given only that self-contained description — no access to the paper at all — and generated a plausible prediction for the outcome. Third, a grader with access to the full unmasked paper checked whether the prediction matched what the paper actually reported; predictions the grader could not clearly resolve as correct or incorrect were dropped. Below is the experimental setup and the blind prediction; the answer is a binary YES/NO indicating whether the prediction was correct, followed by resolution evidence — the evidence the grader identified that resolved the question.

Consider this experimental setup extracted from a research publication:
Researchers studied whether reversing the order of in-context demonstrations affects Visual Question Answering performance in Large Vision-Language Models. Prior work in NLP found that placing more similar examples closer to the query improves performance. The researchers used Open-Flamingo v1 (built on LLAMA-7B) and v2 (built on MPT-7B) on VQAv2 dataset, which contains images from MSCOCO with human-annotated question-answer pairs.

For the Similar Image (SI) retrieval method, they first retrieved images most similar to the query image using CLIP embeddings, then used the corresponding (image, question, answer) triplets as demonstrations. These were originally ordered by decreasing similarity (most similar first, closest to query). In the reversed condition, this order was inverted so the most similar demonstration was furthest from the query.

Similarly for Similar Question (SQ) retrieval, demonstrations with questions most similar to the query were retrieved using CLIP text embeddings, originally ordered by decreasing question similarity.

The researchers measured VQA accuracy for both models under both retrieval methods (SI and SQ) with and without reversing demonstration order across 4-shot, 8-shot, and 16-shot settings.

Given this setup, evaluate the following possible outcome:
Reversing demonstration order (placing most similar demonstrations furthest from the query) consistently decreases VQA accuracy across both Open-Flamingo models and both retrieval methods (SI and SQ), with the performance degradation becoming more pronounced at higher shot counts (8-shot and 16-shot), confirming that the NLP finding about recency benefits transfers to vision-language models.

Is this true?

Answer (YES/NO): NO